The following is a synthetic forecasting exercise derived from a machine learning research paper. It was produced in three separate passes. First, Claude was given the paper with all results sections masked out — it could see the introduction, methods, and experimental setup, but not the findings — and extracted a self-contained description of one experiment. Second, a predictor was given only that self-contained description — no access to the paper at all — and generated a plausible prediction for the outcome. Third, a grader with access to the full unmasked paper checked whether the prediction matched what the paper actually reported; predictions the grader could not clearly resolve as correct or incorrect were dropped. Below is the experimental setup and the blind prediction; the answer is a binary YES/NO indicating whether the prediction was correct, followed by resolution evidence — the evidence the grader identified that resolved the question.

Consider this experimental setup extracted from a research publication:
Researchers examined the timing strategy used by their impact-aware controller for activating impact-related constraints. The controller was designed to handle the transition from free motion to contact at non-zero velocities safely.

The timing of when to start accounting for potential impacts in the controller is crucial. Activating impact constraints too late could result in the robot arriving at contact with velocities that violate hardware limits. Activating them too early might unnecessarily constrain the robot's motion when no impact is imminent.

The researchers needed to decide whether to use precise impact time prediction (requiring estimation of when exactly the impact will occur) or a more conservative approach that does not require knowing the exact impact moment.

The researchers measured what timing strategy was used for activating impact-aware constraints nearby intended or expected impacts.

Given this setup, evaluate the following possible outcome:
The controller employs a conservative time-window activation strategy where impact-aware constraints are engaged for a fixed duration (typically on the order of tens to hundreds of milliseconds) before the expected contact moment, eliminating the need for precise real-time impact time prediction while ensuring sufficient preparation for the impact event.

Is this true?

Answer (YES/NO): NO